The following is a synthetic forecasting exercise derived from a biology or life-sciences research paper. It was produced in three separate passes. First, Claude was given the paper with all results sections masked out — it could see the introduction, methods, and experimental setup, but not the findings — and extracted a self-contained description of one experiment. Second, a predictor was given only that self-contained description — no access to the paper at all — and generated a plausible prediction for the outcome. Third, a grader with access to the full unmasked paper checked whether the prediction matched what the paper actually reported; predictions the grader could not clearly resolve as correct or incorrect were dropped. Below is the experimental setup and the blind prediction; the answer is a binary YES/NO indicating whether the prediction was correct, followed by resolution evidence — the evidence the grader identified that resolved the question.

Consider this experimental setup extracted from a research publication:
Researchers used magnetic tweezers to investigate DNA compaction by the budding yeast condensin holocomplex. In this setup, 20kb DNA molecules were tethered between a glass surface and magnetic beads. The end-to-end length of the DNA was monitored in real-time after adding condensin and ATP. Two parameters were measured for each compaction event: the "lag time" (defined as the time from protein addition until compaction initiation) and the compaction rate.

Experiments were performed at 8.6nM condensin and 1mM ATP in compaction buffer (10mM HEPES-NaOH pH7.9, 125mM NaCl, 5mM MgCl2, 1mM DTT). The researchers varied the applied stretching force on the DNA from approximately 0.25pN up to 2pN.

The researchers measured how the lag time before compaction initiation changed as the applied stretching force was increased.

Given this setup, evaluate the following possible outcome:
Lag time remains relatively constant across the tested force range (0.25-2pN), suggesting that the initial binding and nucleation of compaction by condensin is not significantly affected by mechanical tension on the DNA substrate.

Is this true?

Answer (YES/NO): NO